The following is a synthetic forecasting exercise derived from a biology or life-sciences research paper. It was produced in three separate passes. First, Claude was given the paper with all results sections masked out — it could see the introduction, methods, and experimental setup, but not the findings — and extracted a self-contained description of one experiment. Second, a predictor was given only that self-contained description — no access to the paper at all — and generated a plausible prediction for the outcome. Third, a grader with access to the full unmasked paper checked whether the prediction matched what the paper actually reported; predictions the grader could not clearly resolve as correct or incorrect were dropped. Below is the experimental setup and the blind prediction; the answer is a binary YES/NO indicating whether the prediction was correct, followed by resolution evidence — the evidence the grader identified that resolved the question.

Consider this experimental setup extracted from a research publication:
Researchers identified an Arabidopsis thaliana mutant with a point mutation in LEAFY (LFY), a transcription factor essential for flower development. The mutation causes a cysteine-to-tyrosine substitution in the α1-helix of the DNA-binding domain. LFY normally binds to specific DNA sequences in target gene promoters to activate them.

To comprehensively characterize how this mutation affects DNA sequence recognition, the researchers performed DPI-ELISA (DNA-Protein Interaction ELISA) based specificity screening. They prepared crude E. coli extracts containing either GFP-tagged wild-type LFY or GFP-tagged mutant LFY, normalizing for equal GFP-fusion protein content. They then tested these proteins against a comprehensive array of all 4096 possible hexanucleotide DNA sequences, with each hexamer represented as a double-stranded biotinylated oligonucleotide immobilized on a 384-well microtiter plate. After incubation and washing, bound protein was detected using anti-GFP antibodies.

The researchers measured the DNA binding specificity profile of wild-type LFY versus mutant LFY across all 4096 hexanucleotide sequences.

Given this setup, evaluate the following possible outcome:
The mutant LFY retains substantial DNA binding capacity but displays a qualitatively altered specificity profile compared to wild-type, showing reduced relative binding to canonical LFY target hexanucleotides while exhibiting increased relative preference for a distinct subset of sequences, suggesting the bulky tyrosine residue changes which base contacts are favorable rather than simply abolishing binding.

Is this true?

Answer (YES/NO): NO